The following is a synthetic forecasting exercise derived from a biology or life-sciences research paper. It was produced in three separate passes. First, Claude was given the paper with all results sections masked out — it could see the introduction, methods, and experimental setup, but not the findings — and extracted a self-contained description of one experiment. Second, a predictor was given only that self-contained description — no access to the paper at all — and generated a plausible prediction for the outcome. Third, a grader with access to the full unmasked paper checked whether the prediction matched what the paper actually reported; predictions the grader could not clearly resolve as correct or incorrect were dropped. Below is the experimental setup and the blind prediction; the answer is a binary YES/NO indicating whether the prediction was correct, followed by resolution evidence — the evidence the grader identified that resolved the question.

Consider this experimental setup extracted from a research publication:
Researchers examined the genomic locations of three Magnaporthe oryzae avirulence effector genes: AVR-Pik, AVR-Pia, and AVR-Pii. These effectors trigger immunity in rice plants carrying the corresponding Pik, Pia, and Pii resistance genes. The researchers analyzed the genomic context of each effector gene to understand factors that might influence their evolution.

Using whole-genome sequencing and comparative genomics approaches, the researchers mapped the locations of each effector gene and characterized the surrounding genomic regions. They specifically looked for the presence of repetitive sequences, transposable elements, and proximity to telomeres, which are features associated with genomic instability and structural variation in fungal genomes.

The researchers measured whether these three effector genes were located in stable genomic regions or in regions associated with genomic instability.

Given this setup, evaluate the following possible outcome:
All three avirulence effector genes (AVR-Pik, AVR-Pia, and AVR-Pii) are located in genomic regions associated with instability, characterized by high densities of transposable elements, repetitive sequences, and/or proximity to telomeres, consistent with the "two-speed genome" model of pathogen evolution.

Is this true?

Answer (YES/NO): YES